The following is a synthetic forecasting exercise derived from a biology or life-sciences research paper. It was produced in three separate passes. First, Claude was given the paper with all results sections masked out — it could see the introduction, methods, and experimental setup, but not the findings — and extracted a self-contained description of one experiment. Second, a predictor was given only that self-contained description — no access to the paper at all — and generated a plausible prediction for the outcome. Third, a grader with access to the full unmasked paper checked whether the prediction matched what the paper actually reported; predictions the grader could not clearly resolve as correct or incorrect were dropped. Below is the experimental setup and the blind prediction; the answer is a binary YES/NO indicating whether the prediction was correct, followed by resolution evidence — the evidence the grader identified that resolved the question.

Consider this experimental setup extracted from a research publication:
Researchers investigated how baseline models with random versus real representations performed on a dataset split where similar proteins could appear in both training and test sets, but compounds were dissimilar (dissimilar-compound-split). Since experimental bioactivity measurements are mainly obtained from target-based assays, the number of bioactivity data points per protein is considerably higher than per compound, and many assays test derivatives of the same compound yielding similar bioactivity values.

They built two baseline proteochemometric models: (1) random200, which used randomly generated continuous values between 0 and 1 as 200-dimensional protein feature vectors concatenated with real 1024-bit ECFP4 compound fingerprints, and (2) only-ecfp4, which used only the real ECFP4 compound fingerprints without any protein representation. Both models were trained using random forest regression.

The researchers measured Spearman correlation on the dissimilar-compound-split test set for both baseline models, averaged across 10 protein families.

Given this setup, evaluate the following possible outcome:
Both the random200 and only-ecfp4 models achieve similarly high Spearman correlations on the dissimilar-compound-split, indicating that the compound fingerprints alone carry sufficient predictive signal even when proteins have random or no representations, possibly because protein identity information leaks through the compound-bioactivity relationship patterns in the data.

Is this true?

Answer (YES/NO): NO